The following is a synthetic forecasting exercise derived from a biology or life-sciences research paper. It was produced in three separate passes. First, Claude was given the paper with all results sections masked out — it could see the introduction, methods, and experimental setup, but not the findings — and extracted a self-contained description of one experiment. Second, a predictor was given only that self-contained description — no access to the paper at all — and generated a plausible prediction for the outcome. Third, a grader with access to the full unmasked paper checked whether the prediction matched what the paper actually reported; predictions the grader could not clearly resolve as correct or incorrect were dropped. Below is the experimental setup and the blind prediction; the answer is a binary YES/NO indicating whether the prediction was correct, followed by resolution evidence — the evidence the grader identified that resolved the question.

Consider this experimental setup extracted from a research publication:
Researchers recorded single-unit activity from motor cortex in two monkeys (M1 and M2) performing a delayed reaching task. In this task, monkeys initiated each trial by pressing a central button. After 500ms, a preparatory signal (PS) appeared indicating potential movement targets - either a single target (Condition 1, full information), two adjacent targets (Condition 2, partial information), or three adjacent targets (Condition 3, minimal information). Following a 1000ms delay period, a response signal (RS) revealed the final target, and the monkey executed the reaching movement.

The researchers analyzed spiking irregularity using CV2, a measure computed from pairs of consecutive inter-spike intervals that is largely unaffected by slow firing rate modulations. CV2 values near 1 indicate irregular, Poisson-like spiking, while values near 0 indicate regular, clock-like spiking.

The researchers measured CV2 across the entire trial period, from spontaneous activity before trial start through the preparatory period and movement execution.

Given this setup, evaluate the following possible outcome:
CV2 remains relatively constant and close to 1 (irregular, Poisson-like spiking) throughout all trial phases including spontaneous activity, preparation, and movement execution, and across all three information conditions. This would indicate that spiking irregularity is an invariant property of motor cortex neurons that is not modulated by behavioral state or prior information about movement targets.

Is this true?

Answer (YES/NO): NO